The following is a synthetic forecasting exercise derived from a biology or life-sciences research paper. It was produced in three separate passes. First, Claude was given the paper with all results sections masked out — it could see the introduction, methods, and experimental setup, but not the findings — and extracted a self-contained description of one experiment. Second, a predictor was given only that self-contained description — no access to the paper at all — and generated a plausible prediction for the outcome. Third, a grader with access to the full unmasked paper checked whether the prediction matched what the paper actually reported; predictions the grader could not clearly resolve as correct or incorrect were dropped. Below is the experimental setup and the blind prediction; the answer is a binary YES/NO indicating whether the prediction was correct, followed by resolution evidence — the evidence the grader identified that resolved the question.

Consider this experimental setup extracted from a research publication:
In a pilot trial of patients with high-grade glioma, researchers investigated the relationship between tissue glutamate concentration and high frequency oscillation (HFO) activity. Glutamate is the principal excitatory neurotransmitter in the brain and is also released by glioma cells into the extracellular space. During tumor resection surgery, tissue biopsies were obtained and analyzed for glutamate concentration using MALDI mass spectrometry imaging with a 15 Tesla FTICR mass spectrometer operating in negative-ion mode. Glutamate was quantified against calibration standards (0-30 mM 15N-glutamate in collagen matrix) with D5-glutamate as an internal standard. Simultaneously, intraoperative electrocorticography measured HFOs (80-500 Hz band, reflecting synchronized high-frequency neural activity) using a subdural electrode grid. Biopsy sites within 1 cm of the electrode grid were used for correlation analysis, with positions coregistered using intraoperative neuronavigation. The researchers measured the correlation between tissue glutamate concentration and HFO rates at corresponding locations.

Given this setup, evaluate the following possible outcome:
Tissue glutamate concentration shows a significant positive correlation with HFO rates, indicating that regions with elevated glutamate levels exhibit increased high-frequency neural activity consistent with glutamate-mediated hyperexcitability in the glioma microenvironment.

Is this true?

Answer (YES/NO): YES